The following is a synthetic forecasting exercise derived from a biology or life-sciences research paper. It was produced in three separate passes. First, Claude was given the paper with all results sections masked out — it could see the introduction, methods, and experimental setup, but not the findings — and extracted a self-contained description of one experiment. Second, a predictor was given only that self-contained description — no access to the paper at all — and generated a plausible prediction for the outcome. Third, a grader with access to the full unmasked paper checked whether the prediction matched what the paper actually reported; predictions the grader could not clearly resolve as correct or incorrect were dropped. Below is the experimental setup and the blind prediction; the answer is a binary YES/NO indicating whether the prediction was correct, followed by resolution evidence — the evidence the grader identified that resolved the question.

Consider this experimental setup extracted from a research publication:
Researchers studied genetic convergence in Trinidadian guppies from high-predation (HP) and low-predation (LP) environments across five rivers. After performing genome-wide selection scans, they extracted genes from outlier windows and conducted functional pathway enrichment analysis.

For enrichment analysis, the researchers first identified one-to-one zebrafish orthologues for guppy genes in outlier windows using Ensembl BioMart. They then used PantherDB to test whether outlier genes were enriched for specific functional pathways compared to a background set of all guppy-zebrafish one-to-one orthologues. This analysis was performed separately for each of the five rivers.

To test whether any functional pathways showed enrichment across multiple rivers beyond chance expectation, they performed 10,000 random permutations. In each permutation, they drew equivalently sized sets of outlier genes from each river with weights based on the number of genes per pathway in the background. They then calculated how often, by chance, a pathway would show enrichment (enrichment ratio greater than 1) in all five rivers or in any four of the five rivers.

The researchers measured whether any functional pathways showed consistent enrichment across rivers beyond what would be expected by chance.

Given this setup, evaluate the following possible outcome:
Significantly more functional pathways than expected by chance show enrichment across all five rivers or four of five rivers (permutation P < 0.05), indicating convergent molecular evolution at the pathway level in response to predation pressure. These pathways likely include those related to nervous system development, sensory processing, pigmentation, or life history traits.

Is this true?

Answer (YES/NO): NO